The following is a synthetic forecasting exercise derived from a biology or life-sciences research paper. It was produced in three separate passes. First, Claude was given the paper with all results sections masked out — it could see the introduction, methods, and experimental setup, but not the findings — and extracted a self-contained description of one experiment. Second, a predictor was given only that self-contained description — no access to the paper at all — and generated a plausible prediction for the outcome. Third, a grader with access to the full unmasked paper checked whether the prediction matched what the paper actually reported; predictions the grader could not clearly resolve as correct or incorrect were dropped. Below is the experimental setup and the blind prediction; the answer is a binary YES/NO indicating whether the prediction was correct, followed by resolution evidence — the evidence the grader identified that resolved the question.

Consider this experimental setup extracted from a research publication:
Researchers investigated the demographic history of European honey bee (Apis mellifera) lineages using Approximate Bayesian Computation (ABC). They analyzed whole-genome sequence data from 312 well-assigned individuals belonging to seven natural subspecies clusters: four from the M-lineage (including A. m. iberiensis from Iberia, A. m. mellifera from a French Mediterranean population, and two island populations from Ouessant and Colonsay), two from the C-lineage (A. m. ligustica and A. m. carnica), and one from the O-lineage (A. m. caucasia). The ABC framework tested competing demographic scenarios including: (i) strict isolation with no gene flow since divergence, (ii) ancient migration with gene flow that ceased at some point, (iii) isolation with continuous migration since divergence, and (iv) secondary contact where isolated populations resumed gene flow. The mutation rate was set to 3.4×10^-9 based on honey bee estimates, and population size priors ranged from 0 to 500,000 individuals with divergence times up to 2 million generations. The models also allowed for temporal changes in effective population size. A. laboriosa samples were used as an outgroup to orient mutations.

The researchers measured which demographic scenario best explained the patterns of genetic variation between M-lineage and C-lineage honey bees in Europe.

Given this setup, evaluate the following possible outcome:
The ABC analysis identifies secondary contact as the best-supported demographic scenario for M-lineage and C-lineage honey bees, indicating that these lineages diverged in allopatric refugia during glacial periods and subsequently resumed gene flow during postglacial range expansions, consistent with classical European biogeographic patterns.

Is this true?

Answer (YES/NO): YES